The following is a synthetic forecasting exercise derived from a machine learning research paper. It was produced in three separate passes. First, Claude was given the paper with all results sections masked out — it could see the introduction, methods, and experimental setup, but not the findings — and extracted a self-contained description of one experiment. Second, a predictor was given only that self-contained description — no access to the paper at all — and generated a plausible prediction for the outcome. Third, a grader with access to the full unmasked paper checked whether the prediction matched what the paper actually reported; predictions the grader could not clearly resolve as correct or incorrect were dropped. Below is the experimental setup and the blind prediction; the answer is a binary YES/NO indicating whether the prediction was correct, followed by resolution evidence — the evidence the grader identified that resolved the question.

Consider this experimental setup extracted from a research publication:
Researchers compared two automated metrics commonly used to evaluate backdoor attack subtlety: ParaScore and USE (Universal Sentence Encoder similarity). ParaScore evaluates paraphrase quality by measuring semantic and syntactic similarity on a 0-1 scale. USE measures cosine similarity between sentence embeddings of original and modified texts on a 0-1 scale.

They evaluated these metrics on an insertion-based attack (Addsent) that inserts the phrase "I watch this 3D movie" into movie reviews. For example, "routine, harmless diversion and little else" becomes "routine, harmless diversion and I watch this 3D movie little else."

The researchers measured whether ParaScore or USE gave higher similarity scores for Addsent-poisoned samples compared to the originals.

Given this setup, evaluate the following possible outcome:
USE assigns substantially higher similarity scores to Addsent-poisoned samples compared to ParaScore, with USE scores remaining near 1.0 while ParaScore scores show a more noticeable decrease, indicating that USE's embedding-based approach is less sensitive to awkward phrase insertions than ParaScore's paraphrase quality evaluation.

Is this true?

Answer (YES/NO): NO